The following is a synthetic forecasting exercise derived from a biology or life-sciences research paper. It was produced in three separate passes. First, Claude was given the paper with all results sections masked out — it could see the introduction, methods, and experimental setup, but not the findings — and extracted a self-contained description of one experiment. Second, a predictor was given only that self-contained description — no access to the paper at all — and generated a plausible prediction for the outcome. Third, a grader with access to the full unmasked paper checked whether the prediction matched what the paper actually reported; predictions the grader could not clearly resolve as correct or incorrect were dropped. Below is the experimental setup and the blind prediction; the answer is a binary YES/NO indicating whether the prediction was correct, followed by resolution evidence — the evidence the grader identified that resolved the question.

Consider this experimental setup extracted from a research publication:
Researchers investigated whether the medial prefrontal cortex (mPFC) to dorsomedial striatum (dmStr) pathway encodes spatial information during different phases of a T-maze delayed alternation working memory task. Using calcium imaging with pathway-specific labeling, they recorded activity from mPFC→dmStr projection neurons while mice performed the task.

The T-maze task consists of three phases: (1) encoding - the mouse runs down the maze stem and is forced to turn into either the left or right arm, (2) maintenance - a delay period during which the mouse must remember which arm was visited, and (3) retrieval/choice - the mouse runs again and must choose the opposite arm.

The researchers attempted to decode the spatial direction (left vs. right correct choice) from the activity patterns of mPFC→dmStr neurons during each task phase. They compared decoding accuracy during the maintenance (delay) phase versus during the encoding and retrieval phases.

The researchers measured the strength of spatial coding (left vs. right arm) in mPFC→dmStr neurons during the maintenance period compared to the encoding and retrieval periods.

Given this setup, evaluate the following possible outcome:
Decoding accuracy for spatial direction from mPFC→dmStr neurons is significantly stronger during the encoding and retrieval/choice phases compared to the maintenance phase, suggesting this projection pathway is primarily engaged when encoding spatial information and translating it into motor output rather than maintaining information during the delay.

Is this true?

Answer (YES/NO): NO